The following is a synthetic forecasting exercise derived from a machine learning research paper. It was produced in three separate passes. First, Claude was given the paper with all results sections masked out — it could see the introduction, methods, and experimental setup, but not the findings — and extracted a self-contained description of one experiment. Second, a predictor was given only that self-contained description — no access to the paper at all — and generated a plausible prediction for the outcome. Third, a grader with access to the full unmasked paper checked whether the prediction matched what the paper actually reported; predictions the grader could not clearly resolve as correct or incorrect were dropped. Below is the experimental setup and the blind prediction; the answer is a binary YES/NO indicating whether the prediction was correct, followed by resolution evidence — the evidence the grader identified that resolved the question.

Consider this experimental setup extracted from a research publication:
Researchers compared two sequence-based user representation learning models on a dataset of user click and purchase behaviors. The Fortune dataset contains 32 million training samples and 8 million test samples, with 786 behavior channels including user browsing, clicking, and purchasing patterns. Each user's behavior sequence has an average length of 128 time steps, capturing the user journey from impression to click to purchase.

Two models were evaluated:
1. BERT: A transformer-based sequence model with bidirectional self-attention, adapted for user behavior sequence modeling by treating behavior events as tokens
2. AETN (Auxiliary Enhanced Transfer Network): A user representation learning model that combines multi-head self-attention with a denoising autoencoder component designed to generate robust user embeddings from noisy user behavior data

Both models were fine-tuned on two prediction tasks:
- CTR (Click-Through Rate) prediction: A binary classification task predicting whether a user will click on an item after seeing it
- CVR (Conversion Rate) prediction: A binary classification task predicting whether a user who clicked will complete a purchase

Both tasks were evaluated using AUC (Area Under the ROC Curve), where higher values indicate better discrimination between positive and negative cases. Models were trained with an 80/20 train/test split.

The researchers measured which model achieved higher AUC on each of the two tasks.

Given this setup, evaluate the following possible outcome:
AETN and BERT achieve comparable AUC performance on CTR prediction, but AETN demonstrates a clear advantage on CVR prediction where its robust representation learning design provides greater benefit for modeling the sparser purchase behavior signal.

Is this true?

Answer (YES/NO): NO